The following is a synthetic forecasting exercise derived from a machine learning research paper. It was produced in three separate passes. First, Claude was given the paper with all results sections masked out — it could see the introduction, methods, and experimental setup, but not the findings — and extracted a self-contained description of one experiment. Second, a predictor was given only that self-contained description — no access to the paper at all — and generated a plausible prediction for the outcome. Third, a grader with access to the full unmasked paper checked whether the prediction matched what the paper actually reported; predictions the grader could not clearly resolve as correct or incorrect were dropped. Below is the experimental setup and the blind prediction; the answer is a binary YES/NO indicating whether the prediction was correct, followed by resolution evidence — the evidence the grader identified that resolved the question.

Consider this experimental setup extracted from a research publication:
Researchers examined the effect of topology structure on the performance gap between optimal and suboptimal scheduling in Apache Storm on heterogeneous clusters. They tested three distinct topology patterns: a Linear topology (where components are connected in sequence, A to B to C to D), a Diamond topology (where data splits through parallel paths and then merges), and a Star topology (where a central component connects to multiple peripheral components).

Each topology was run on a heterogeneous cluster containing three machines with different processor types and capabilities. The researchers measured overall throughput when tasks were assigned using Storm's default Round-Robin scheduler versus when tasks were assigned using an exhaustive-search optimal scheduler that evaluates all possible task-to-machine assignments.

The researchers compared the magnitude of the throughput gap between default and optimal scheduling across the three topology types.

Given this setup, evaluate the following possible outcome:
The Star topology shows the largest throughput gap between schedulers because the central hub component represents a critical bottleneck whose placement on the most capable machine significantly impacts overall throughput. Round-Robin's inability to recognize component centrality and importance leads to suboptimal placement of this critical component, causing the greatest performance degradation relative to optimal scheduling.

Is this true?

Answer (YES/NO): NO